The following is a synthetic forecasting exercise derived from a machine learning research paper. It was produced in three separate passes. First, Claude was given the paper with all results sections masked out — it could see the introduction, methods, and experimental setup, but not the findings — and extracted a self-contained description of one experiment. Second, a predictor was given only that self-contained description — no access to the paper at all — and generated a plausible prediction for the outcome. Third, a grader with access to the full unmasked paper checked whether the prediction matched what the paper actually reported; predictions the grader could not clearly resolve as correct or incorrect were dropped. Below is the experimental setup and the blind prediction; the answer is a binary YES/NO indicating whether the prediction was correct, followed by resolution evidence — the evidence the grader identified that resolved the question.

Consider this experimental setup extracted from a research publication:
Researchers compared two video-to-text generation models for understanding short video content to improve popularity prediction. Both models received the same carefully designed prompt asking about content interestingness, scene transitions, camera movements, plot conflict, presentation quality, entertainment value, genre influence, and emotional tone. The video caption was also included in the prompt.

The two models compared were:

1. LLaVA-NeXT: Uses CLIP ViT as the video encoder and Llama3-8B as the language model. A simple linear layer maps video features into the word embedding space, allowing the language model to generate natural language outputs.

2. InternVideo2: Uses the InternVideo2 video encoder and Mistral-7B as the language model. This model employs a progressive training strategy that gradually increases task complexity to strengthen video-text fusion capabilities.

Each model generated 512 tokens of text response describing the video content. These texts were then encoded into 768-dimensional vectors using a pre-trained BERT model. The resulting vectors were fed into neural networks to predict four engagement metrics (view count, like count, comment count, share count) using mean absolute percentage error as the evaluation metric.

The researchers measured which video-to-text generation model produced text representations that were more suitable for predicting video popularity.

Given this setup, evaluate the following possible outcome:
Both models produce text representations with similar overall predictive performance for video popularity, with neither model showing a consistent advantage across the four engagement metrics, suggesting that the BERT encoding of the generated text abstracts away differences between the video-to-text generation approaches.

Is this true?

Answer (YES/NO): NO